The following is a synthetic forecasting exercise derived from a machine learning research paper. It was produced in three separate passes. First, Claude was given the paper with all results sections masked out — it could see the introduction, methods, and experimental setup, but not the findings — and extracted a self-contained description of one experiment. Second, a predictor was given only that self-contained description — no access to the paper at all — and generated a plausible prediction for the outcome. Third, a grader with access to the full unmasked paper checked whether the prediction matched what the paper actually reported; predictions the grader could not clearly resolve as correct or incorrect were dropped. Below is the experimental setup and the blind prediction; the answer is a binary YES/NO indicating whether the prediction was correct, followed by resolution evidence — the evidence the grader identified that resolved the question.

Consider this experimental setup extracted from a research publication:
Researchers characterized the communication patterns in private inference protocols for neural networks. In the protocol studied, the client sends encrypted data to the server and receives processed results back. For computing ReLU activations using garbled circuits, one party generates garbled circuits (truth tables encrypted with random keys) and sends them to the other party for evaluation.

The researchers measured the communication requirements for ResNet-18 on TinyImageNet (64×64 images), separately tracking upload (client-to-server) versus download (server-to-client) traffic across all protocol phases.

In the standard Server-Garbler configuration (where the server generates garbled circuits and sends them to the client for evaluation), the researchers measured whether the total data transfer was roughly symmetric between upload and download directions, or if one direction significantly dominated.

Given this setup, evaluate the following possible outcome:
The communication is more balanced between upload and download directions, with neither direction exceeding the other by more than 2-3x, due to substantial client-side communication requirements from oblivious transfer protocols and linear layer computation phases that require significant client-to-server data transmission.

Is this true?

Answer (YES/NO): NO